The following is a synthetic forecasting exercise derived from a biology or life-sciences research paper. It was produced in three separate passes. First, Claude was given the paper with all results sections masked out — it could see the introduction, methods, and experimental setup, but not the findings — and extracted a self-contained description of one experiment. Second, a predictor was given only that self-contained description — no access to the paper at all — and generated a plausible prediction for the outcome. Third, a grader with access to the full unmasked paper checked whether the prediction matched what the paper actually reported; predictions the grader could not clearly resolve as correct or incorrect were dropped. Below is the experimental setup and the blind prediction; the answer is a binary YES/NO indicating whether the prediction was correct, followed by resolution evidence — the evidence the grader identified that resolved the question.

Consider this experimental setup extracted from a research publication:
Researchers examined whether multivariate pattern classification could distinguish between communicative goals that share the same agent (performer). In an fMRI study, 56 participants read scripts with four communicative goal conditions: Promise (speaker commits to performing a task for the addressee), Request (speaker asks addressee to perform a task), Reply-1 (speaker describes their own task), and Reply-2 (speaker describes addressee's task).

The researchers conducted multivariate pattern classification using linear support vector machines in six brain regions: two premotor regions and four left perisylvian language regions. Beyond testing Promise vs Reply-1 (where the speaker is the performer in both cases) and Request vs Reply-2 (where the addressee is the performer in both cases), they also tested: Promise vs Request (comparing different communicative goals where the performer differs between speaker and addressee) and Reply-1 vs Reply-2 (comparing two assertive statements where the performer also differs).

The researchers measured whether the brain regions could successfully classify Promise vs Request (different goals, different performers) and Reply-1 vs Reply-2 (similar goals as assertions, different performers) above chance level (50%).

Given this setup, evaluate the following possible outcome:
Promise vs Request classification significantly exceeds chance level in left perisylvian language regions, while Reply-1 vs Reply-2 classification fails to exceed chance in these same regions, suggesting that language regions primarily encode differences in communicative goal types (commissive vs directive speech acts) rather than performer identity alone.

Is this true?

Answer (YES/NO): NO